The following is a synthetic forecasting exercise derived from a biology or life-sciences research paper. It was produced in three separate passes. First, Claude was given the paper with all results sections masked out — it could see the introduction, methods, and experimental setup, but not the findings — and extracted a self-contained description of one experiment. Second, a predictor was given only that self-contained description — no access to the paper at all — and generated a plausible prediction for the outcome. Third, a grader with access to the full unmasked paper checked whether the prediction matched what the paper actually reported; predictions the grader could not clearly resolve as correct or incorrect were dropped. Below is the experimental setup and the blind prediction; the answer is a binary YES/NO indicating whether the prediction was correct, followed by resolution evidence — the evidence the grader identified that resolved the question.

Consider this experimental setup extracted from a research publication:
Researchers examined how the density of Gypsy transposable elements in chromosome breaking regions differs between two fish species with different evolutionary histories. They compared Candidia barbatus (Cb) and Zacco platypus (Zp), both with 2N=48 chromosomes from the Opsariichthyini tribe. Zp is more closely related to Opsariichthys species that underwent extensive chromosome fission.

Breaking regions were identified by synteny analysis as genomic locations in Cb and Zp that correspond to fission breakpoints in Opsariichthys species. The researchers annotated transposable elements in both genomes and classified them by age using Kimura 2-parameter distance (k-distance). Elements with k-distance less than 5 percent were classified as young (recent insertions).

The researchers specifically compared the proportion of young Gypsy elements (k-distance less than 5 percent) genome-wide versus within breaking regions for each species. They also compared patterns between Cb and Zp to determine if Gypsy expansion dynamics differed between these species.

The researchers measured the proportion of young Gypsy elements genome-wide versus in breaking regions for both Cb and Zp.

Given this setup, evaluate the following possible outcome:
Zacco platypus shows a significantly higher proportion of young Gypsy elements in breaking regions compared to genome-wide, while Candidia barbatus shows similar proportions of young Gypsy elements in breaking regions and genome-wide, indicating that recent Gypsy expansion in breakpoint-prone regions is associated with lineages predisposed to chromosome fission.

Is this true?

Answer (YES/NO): YES